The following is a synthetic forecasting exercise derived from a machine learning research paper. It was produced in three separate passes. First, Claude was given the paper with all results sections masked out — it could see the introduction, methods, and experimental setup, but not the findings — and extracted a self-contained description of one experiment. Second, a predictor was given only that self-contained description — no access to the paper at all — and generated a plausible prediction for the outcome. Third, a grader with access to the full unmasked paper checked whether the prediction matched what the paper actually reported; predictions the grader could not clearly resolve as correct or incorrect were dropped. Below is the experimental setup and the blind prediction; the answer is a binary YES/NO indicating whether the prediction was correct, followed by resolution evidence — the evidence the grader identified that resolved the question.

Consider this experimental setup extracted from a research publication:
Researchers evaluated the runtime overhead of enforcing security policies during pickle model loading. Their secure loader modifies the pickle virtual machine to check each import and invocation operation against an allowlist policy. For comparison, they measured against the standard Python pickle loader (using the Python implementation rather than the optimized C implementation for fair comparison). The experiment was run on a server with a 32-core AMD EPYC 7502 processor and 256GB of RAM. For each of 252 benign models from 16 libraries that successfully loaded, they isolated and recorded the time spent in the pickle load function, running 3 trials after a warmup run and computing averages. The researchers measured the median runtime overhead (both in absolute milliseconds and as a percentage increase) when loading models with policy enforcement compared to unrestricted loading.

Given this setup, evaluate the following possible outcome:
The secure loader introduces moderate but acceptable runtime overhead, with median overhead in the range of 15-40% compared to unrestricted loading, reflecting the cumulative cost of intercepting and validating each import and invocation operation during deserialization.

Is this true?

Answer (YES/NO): NO